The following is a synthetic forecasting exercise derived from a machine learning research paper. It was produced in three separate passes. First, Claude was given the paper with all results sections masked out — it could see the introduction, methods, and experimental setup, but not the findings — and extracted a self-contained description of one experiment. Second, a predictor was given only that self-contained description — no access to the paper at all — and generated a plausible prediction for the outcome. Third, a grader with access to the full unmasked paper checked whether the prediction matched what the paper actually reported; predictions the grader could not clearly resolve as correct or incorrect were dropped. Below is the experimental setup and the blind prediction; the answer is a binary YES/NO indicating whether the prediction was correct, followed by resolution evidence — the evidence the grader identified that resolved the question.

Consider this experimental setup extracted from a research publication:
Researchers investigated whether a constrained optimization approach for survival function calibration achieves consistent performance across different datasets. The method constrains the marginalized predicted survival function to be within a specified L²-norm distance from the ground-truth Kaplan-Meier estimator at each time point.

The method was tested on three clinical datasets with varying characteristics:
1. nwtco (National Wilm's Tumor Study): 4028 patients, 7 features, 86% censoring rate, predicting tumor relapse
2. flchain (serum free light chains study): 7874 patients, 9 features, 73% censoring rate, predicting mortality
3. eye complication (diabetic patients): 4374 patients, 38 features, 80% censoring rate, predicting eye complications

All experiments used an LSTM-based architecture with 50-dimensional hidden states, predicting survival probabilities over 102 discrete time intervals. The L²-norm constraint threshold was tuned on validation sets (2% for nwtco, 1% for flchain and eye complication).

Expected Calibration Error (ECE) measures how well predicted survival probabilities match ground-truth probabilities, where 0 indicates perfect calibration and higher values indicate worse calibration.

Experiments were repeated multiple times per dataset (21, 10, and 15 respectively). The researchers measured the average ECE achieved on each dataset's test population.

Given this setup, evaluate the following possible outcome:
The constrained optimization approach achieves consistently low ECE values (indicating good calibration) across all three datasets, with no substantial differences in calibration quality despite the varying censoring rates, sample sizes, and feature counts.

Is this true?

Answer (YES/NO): NO